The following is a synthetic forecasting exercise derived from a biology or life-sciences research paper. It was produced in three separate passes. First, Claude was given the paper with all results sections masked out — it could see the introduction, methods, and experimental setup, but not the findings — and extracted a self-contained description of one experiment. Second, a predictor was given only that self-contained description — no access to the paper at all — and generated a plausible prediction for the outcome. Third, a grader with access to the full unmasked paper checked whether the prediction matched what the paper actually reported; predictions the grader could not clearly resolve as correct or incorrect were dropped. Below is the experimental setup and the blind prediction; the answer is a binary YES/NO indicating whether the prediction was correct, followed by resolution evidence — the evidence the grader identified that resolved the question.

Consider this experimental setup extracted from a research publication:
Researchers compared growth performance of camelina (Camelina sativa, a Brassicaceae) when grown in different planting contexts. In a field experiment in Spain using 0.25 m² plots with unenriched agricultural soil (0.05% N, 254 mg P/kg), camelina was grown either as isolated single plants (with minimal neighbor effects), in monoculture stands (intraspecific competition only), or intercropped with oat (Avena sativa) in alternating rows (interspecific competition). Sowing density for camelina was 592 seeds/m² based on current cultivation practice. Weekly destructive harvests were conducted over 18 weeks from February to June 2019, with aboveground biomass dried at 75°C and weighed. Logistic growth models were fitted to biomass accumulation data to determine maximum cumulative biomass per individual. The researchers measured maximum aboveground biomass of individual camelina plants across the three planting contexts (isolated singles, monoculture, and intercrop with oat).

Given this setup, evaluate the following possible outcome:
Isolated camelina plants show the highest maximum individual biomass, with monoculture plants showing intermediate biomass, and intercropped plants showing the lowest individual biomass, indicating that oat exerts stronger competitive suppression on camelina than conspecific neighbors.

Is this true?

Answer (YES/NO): YES